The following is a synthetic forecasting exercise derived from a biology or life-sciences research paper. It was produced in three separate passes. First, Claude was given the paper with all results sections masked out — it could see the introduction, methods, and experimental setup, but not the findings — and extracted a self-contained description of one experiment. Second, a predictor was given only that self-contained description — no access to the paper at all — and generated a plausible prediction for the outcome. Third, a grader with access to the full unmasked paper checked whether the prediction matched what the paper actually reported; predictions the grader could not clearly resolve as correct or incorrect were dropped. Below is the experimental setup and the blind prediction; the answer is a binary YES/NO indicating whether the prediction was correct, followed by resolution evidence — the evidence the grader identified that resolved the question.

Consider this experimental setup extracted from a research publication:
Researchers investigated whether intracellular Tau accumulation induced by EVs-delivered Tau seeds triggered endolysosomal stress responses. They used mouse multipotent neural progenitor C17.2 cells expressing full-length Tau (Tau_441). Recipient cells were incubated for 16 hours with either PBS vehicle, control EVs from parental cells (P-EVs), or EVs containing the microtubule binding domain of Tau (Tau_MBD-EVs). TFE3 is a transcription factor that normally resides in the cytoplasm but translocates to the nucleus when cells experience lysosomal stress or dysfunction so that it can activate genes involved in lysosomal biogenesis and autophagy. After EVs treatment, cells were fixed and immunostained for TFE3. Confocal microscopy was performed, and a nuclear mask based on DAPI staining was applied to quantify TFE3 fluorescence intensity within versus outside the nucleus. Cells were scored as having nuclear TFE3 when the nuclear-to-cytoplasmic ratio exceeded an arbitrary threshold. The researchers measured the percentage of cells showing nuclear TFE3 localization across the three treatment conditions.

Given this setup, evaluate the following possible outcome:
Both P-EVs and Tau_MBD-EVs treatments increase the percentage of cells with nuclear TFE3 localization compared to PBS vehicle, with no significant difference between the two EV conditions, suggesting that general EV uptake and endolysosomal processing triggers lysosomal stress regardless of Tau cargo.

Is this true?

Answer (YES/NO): NO